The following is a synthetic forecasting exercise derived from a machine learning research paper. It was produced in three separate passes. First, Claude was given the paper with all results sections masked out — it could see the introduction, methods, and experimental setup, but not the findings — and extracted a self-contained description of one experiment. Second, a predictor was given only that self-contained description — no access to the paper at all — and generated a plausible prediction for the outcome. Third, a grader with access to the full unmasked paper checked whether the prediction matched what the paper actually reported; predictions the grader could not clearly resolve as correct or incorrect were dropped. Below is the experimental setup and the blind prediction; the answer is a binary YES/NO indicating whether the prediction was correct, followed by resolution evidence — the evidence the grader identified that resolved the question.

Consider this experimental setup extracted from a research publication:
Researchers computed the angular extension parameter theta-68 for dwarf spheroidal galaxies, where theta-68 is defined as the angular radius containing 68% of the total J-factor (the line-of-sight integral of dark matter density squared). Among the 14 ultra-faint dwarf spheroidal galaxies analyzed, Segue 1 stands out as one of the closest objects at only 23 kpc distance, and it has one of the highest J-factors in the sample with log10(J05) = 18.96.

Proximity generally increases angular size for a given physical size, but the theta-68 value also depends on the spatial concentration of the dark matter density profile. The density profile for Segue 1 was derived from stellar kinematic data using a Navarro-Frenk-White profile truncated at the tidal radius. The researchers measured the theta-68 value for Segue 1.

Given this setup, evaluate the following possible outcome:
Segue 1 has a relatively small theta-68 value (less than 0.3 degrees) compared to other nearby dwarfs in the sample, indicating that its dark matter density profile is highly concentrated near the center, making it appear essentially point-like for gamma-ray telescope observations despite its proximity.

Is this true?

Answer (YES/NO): YES